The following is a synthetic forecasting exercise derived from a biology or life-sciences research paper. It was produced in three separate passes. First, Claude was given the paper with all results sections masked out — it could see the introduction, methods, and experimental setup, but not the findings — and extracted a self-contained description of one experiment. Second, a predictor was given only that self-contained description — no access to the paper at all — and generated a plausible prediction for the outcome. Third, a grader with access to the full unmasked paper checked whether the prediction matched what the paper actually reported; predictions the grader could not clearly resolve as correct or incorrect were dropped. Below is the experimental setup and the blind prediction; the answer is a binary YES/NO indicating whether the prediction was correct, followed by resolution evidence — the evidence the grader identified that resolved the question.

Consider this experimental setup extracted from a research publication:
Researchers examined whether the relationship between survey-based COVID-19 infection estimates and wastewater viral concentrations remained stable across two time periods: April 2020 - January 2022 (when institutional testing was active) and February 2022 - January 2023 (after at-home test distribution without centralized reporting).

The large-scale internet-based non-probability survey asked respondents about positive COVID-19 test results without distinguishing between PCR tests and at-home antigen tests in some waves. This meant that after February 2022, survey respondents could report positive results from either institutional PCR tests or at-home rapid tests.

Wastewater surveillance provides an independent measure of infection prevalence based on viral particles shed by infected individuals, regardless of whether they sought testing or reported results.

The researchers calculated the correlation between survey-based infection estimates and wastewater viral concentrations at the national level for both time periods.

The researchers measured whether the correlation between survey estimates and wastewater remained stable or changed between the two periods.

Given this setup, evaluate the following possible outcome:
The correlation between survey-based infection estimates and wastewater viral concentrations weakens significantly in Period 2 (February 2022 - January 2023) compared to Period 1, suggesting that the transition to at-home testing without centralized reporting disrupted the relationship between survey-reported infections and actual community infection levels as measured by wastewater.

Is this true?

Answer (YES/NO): NO